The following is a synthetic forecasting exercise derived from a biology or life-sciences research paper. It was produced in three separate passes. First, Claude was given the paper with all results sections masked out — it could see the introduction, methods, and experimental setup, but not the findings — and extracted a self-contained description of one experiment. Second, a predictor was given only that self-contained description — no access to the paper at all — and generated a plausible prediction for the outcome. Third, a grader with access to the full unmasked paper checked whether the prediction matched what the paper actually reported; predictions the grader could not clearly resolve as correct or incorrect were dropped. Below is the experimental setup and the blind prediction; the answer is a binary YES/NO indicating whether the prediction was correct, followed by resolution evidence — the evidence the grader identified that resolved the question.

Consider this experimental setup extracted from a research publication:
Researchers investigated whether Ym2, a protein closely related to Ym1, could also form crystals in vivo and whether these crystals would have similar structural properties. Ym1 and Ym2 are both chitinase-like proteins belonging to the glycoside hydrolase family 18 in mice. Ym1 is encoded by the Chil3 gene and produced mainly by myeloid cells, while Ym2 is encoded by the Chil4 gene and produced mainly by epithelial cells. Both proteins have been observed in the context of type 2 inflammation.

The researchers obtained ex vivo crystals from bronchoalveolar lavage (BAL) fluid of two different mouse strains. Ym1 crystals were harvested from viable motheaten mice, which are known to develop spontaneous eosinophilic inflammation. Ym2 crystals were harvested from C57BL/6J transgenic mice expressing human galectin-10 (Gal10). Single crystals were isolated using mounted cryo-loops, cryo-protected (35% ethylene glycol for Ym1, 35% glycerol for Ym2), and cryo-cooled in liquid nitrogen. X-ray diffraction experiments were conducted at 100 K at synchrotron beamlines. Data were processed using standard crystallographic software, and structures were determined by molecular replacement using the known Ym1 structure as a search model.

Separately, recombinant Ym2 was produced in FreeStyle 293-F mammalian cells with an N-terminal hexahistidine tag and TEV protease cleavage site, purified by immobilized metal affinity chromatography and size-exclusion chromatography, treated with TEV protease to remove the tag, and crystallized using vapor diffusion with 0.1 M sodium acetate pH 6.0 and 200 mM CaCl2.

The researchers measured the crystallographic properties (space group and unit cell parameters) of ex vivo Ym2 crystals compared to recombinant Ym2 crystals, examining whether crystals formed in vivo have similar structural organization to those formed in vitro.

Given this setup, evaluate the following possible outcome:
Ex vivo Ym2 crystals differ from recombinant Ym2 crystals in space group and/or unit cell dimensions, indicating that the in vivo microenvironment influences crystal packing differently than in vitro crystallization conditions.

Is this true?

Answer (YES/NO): NO